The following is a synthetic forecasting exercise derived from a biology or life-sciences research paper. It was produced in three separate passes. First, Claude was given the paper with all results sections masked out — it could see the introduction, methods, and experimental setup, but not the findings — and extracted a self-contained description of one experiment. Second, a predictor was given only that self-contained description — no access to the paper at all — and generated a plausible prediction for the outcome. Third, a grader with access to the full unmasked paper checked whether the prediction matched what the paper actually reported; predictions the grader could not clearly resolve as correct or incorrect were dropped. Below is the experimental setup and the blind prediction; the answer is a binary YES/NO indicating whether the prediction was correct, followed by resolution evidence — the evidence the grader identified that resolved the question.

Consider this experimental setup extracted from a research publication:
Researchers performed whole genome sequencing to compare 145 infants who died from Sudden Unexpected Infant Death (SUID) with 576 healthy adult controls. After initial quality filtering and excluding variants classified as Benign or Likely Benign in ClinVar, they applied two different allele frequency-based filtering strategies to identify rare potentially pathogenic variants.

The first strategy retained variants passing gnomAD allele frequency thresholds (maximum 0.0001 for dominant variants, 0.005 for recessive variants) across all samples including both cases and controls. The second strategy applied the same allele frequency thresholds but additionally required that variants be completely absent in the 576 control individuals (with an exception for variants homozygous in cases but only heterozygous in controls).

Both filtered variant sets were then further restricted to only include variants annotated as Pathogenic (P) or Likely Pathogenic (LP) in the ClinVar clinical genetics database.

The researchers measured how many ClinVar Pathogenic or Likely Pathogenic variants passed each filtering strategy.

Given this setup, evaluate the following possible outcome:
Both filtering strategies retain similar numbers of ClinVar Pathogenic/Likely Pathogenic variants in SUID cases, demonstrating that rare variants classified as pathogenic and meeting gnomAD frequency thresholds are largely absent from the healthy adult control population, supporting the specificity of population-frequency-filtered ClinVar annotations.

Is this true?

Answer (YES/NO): NO